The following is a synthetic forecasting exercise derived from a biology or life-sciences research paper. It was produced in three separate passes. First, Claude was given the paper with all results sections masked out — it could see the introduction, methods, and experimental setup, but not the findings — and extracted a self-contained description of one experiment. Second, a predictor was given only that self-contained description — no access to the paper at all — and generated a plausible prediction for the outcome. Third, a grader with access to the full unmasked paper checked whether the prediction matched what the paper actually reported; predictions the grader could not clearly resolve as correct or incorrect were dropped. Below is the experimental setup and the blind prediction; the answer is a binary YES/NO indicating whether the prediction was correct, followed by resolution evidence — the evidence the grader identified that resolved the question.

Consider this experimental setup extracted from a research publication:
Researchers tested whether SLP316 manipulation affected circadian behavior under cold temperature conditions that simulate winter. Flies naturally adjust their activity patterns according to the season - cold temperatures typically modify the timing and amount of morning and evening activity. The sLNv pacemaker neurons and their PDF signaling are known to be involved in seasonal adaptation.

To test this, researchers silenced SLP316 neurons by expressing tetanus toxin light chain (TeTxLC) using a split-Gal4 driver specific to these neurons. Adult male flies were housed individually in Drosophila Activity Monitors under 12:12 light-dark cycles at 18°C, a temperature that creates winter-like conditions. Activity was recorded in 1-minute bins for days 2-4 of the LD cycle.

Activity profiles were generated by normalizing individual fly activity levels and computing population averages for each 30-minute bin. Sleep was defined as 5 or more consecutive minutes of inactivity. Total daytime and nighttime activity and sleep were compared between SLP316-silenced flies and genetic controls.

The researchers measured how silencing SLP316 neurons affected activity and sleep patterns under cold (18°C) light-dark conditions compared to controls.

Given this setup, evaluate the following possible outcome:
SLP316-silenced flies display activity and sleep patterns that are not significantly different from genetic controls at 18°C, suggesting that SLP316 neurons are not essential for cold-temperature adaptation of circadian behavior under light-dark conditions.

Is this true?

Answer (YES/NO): NO